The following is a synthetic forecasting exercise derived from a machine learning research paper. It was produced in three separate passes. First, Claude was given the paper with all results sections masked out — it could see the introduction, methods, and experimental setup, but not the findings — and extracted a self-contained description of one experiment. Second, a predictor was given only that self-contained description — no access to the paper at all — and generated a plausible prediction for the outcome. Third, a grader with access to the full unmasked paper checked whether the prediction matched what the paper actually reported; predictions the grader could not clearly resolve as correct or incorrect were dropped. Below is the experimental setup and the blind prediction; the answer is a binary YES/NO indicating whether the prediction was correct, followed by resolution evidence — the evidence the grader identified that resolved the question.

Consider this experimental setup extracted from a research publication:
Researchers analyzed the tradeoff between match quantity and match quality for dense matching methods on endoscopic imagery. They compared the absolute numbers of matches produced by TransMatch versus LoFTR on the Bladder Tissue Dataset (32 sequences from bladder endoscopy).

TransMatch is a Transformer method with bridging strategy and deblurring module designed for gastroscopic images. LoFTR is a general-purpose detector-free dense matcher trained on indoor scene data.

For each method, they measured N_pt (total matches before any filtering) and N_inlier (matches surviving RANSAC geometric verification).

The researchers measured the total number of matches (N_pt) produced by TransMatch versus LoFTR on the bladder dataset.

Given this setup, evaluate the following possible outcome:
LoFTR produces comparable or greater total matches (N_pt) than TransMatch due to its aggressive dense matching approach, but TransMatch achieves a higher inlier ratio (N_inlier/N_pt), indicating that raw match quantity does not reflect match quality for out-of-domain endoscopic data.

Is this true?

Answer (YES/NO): NO